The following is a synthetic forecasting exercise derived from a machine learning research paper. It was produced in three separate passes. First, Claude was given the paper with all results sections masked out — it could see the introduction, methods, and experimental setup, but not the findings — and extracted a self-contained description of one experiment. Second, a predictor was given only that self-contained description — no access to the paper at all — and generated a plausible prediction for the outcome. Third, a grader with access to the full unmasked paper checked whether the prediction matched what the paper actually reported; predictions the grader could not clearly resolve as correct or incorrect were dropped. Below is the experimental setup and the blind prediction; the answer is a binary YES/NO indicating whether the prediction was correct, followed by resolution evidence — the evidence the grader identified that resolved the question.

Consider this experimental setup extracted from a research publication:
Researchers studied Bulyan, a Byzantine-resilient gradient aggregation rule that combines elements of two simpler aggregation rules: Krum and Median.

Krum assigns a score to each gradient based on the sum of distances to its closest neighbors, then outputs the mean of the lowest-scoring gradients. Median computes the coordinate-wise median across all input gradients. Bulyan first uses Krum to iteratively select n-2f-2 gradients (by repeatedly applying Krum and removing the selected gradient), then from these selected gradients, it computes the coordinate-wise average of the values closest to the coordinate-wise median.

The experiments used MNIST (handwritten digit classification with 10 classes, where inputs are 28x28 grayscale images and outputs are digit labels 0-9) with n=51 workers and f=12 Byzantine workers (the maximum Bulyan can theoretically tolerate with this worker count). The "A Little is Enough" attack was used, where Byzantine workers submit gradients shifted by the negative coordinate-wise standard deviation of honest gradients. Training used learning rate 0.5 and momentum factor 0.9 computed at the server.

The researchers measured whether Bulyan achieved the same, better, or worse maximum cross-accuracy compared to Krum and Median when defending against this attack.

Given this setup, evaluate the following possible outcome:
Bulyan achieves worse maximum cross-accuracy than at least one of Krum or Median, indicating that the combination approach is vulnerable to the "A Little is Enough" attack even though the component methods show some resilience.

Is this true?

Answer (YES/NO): NO